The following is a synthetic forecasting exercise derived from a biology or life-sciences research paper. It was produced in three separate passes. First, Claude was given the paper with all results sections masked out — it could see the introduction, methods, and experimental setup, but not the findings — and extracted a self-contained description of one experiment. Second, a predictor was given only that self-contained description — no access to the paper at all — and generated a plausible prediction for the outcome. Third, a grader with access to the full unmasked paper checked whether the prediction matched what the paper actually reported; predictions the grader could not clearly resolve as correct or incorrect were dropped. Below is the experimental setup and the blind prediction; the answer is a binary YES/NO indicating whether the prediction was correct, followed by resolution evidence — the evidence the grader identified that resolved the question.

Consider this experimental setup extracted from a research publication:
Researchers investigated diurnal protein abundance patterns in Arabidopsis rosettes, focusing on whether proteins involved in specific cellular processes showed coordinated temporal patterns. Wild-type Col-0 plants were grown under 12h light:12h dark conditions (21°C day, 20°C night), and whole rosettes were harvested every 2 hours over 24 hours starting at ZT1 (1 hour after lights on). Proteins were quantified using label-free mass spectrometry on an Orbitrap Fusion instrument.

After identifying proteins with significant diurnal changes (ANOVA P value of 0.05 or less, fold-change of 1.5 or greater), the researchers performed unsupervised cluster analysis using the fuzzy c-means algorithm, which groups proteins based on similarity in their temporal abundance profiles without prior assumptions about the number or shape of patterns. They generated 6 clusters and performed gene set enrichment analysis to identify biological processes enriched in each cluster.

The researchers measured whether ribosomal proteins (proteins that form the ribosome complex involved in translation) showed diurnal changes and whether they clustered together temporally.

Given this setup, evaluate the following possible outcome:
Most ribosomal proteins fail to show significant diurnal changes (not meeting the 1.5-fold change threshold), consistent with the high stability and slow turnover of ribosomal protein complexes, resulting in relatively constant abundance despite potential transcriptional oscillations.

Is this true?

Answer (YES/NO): NO